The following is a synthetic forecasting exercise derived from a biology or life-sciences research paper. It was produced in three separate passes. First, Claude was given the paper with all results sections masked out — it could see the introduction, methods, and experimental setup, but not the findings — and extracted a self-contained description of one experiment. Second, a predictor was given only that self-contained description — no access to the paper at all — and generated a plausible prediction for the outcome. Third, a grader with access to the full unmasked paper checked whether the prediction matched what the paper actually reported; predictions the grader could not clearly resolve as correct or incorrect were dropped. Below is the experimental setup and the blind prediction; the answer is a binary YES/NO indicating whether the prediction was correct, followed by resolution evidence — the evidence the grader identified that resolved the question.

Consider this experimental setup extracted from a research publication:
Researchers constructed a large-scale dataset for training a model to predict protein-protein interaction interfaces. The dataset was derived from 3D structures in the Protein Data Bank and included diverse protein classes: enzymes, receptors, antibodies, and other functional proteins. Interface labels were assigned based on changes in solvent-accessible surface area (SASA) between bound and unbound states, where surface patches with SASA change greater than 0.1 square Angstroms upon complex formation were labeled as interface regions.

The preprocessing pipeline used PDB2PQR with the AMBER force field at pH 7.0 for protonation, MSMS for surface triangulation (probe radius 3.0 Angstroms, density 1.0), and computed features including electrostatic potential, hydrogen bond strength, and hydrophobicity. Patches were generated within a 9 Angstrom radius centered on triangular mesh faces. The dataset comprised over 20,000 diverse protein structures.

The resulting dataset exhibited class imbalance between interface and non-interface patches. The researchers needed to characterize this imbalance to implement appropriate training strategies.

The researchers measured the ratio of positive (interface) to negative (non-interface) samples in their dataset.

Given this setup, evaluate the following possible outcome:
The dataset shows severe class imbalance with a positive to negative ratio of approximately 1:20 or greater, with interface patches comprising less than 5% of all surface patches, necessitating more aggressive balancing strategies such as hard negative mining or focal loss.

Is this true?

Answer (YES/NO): NO